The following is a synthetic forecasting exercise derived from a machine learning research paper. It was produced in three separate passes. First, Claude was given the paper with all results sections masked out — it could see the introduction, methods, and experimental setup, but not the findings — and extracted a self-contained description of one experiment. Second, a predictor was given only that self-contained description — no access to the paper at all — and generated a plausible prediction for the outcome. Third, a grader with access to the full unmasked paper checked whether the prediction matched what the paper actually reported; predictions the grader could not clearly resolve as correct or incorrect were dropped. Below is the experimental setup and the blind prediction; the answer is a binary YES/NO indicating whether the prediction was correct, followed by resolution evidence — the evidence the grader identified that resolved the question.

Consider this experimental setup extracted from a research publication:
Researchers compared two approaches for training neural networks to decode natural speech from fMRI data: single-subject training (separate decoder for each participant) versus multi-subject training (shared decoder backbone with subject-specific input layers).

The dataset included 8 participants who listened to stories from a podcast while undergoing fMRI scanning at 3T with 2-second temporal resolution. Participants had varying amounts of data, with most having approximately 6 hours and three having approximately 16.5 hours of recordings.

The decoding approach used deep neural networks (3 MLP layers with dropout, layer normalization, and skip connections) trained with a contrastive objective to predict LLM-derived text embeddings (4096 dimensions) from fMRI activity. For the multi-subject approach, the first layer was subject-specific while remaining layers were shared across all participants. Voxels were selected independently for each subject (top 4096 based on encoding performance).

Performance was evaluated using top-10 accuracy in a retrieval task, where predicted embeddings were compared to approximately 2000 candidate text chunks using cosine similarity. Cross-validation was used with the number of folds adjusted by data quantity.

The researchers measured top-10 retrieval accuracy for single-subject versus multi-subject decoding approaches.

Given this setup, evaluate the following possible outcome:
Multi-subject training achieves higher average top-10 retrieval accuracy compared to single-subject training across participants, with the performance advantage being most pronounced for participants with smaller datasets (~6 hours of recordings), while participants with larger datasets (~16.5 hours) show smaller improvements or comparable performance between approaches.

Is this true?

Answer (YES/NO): NO